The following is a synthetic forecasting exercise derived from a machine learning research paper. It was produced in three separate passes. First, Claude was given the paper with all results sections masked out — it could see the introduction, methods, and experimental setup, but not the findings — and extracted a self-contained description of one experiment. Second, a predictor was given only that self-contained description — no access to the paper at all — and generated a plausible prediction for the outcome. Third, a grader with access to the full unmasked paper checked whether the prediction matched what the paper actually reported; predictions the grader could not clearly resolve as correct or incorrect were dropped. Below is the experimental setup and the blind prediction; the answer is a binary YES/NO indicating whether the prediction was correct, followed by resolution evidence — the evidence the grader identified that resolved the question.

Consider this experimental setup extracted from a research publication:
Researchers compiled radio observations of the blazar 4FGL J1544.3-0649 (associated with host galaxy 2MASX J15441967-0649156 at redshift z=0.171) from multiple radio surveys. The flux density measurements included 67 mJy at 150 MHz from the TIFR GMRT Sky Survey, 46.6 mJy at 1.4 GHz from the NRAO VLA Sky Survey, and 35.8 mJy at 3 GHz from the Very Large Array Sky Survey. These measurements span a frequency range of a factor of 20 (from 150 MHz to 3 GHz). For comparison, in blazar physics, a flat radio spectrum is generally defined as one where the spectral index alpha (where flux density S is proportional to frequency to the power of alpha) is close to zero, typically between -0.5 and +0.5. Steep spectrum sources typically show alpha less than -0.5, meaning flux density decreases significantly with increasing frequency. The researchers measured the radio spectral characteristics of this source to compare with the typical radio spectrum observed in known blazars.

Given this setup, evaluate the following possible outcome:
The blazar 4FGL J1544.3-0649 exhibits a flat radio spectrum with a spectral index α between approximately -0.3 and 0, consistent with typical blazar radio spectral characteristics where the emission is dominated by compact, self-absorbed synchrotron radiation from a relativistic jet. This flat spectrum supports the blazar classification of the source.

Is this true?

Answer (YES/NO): YES